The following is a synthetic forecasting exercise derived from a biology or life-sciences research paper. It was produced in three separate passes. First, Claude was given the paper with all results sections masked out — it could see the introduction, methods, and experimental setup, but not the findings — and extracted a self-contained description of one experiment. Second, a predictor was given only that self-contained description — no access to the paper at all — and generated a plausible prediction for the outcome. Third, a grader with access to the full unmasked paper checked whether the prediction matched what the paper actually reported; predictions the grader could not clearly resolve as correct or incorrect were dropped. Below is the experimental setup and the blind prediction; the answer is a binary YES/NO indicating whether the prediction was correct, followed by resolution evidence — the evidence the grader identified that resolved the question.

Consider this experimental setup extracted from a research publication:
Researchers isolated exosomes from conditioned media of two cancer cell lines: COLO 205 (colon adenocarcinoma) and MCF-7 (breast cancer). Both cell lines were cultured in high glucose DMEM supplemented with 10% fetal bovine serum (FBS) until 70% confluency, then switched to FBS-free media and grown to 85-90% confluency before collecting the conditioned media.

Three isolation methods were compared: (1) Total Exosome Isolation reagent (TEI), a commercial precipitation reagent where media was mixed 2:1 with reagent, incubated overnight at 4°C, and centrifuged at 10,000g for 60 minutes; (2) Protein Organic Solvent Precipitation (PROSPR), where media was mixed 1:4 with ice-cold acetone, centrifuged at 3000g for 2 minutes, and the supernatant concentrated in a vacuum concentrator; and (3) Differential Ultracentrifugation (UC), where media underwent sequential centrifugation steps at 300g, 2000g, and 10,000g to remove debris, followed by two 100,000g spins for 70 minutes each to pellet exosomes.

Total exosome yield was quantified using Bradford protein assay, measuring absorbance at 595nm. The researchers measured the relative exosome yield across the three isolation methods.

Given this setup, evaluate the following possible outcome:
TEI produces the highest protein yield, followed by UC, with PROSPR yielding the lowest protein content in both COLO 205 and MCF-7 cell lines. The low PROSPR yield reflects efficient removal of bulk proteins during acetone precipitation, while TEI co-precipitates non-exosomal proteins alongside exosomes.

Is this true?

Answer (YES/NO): NO